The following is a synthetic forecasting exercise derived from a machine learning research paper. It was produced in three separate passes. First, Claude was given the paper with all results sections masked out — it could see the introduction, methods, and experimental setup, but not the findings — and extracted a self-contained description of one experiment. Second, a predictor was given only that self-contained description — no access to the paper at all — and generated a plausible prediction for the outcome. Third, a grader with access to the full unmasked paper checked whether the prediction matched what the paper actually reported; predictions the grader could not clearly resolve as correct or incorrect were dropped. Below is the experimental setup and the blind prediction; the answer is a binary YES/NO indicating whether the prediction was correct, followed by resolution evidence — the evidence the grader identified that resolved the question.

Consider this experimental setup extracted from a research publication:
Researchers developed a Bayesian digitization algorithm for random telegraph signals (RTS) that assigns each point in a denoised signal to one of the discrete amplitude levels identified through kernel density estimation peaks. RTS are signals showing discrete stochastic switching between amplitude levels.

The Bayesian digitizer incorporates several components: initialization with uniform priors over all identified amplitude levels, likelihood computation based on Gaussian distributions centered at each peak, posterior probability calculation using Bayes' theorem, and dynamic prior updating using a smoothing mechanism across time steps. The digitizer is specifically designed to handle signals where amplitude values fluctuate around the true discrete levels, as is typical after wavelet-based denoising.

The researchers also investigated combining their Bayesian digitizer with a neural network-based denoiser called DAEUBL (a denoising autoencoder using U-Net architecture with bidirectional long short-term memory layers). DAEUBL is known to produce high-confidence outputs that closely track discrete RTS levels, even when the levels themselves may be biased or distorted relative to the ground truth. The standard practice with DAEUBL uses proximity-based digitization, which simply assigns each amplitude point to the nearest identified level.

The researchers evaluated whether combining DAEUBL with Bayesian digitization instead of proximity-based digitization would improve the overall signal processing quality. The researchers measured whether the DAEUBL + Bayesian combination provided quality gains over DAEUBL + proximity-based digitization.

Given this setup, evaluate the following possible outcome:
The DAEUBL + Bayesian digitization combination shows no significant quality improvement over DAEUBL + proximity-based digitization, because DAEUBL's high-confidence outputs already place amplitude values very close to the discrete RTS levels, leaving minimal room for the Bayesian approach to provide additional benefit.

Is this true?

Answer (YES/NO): YES